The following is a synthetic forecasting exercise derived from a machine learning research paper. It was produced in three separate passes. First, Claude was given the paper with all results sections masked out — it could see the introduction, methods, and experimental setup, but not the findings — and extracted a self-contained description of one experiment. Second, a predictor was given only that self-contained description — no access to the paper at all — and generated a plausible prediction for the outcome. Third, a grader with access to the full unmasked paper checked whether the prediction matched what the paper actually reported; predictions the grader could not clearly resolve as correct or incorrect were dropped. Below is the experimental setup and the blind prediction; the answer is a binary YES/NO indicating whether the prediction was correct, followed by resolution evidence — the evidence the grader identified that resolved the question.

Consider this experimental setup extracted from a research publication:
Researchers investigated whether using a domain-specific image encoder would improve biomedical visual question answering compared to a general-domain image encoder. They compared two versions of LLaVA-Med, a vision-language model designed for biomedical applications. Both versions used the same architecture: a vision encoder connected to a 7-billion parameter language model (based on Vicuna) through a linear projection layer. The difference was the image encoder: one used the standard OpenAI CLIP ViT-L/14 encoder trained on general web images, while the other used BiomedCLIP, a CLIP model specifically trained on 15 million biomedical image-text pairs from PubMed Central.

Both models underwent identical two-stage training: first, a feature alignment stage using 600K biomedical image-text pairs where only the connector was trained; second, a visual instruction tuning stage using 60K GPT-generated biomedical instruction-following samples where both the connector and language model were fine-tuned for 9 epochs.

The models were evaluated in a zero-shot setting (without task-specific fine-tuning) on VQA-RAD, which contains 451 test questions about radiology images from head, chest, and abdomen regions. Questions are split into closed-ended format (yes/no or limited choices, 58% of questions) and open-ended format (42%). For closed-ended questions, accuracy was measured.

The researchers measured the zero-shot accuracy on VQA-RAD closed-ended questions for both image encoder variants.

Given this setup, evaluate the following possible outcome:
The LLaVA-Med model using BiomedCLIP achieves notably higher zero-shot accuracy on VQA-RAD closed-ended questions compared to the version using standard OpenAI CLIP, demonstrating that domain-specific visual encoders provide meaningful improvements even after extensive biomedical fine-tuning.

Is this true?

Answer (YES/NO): NO